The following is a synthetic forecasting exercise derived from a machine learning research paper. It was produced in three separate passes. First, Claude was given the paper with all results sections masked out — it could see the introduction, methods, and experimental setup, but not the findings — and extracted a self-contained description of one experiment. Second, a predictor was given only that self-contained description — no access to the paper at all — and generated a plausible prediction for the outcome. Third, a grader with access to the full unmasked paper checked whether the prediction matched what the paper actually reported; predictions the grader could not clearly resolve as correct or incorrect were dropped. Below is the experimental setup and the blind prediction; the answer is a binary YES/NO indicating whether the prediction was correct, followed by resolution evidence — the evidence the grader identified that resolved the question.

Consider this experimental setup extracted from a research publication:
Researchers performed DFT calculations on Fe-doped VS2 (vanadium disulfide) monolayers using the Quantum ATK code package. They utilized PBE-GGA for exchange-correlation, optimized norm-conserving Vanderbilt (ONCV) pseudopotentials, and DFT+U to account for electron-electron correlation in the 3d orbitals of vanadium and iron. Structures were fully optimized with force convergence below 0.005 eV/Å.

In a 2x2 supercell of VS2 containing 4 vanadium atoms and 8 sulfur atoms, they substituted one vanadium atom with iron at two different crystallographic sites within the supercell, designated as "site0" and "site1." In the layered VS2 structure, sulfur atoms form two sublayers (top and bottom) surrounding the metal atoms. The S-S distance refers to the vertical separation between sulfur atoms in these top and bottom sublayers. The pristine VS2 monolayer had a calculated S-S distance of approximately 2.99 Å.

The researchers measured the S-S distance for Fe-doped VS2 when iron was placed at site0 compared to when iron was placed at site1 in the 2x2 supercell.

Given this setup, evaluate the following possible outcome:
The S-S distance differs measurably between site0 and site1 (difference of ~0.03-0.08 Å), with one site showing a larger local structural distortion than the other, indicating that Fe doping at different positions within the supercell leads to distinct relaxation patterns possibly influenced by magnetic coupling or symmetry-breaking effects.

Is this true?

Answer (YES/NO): NO